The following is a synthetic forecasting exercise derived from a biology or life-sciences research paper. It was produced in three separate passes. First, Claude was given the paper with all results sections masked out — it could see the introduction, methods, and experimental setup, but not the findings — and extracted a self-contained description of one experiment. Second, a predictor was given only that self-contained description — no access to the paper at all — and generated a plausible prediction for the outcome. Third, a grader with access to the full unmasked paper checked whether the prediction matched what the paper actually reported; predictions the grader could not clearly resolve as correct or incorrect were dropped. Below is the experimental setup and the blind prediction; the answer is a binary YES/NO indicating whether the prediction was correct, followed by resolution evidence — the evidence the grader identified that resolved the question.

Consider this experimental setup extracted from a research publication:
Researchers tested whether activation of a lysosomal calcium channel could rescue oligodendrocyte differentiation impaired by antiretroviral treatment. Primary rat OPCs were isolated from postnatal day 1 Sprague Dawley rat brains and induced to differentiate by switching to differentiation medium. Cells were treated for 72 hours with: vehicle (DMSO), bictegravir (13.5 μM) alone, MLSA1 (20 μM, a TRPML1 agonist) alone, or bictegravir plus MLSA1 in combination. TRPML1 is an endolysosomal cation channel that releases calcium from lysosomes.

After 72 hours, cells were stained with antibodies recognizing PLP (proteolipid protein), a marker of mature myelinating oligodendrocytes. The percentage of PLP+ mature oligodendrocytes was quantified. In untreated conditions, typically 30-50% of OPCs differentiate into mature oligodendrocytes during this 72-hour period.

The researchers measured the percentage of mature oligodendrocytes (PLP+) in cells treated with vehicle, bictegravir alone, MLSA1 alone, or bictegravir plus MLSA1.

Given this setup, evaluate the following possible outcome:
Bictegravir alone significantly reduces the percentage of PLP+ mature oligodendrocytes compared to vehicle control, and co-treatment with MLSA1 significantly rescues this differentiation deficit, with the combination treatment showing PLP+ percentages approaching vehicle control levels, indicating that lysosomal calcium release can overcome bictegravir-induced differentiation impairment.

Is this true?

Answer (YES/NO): YES